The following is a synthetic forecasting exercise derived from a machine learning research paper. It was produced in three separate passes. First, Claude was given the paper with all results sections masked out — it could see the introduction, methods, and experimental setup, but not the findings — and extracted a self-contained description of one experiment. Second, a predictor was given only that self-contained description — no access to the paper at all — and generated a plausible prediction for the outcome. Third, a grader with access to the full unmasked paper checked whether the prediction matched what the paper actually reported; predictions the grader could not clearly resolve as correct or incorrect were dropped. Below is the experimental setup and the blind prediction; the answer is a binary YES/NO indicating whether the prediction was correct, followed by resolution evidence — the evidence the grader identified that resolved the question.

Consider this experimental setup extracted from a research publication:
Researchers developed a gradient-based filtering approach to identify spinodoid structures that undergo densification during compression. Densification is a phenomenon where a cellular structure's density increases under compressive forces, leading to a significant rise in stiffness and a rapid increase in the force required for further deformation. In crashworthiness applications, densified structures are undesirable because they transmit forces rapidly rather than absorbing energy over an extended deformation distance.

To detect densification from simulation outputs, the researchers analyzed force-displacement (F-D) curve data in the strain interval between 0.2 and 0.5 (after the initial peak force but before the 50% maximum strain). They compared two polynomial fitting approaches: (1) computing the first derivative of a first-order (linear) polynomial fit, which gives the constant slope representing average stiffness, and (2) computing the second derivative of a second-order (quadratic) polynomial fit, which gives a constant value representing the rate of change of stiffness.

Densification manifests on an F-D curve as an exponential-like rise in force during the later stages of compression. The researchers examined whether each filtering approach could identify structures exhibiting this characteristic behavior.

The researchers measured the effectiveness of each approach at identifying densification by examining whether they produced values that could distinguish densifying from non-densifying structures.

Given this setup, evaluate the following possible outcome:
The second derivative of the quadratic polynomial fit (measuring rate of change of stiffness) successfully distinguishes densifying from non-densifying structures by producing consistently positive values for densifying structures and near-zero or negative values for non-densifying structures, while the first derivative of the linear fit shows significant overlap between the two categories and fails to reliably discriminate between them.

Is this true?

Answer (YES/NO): NO